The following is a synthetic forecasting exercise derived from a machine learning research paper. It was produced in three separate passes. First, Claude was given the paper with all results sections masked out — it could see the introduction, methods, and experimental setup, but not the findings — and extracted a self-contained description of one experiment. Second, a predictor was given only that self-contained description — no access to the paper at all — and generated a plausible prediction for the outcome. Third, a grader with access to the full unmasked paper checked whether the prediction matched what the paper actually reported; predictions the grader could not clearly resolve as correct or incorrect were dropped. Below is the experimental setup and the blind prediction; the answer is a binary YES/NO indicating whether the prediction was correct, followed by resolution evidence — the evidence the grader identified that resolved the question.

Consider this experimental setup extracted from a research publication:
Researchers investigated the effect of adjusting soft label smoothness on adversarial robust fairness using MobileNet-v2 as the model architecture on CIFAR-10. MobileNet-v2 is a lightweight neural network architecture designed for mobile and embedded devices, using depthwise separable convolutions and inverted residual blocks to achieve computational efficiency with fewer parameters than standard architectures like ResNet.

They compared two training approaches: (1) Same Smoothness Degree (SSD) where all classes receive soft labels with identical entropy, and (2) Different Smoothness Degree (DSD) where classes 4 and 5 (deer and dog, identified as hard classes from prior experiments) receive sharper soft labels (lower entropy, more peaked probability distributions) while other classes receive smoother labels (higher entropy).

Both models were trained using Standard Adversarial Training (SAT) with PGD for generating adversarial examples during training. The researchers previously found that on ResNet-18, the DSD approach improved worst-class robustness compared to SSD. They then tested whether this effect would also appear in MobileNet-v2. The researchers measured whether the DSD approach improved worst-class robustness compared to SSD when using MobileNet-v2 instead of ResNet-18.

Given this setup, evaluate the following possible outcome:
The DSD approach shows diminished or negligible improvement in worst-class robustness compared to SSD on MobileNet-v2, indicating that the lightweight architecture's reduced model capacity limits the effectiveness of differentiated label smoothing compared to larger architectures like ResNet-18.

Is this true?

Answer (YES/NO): NO